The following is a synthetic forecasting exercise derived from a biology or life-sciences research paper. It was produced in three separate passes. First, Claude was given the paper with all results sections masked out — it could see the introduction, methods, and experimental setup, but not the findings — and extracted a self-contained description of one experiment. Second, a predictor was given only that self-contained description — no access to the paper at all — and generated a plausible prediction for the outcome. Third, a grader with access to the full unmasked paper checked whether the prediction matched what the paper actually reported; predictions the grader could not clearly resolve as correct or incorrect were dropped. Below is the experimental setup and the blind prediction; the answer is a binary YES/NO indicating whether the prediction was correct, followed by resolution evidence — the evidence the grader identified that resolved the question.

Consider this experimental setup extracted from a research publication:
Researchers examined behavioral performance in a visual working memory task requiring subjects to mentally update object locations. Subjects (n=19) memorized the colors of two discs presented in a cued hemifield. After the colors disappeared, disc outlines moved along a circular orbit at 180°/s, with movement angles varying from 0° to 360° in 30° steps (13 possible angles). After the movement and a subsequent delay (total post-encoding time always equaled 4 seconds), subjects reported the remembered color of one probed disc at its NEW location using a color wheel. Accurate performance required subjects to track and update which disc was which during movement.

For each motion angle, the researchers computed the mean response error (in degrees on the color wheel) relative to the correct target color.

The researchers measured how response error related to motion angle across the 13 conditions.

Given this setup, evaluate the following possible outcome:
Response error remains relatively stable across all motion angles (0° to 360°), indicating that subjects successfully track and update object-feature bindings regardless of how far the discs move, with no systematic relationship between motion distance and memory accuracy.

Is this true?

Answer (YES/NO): NO